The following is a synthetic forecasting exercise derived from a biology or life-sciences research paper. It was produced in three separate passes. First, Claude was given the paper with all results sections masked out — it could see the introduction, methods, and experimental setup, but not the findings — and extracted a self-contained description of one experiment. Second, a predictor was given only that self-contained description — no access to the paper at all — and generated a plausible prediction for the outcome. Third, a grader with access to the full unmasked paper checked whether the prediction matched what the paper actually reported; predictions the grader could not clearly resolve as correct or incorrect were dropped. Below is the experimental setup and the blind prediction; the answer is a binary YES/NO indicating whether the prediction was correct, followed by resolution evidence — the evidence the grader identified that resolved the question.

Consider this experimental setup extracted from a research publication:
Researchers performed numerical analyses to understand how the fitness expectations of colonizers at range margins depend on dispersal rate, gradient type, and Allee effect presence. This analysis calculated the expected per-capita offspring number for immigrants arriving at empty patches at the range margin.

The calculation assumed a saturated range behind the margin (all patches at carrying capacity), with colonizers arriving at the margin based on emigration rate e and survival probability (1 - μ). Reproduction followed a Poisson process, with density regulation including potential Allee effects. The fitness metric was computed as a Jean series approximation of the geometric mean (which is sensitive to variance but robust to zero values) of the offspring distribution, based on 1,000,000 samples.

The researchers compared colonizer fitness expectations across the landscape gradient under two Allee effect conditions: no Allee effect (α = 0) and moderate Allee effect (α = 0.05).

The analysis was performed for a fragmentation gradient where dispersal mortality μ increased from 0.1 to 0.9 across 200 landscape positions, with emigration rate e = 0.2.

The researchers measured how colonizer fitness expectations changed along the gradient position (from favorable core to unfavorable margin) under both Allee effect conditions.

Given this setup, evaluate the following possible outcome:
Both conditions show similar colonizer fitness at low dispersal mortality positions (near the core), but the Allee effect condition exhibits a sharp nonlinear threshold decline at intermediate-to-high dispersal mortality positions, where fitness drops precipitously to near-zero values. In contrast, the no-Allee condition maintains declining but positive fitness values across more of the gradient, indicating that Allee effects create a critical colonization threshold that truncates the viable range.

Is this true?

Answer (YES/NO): NO